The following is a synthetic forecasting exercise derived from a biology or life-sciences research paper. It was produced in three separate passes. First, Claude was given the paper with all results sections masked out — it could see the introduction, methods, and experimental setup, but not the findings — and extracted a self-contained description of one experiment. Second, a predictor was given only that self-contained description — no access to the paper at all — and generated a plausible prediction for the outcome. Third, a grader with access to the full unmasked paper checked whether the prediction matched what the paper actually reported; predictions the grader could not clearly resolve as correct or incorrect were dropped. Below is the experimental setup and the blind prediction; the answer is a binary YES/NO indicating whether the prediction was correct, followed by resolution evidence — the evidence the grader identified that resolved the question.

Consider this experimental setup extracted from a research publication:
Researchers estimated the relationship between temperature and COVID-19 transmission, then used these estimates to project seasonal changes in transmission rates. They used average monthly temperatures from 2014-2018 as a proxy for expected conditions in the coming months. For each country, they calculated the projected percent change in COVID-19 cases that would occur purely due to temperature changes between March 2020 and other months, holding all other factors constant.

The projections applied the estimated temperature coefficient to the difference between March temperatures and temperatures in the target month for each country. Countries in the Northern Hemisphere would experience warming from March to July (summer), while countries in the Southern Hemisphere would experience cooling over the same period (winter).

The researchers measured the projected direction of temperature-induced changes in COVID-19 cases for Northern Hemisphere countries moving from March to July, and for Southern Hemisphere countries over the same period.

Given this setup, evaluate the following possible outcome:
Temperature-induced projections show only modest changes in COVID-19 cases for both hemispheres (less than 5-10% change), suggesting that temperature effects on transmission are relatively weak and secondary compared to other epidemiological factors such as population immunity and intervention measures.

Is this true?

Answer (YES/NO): NO